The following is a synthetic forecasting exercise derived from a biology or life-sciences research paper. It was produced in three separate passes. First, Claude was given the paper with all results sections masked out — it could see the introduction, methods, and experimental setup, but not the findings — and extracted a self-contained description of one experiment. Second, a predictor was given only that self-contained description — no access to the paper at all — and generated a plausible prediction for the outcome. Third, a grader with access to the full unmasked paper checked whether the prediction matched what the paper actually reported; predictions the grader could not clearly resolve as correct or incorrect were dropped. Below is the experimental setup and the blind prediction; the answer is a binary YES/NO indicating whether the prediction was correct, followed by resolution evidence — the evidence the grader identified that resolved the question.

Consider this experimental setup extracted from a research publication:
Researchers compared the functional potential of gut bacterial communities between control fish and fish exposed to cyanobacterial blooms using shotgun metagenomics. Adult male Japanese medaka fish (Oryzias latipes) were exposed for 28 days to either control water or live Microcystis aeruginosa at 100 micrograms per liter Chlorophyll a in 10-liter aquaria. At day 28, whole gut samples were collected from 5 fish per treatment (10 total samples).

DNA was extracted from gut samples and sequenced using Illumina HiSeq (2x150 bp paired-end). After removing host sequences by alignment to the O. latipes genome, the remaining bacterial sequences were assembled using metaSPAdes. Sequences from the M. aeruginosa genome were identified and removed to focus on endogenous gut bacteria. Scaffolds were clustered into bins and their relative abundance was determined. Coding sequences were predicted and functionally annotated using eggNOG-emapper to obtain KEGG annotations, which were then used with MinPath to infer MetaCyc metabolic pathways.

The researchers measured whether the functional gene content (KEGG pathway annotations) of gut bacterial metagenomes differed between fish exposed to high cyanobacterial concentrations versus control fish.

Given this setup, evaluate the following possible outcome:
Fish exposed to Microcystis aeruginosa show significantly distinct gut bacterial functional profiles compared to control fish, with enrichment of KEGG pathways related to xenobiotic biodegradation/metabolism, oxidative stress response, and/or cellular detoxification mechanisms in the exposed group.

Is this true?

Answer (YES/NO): NO